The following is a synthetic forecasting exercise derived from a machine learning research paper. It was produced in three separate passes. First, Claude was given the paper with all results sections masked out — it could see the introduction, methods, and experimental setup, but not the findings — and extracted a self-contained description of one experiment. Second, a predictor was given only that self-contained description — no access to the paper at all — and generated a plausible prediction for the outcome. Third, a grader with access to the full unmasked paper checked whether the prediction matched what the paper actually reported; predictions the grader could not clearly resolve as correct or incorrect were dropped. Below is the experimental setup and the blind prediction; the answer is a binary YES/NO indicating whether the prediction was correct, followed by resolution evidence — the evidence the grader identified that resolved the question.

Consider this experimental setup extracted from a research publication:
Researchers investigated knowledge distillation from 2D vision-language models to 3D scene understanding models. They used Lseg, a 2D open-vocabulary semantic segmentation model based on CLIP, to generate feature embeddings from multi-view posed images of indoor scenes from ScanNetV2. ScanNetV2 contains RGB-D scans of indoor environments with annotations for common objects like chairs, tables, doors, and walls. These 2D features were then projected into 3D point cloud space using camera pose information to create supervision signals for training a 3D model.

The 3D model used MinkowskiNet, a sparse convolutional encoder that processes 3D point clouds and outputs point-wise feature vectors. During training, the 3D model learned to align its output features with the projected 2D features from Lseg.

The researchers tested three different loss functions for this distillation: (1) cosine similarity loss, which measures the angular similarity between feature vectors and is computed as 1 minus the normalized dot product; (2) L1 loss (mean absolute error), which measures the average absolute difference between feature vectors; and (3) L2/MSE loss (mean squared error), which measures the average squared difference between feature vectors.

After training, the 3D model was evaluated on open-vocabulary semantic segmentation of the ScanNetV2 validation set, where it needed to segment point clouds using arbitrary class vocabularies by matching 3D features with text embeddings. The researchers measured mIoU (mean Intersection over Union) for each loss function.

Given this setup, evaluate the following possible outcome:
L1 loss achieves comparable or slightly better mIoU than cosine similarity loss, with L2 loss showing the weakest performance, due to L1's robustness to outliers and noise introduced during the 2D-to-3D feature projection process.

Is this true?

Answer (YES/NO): NO